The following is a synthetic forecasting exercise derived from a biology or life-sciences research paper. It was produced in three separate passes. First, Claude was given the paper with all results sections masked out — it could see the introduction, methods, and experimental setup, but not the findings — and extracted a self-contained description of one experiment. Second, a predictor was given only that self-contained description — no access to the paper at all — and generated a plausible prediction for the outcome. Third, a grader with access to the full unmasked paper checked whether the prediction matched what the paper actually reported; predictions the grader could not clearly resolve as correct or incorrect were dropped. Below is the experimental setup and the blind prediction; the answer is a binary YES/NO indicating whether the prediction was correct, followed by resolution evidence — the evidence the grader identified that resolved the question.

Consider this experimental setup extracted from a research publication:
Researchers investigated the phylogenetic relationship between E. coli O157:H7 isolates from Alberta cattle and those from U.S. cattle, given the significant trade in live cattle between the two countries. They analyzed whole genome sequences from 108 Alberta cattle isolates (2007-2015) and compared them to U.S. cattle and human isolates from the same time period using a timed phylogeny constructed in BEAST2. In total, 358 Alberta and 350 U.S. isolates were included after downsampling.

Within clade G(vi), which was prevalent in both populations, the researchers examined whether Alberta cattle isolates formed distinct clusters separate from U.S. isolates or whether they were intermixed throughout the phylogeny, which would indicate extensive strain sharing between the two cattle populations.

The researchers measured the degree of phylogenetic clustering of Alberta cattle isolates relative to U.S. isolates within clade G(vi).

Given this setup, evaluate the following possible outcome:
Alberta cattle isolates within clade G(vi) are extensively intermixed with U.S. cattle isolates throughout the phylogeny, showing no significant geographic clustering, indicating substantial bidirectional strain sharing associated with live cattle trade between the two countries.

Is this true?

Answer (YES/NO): NO